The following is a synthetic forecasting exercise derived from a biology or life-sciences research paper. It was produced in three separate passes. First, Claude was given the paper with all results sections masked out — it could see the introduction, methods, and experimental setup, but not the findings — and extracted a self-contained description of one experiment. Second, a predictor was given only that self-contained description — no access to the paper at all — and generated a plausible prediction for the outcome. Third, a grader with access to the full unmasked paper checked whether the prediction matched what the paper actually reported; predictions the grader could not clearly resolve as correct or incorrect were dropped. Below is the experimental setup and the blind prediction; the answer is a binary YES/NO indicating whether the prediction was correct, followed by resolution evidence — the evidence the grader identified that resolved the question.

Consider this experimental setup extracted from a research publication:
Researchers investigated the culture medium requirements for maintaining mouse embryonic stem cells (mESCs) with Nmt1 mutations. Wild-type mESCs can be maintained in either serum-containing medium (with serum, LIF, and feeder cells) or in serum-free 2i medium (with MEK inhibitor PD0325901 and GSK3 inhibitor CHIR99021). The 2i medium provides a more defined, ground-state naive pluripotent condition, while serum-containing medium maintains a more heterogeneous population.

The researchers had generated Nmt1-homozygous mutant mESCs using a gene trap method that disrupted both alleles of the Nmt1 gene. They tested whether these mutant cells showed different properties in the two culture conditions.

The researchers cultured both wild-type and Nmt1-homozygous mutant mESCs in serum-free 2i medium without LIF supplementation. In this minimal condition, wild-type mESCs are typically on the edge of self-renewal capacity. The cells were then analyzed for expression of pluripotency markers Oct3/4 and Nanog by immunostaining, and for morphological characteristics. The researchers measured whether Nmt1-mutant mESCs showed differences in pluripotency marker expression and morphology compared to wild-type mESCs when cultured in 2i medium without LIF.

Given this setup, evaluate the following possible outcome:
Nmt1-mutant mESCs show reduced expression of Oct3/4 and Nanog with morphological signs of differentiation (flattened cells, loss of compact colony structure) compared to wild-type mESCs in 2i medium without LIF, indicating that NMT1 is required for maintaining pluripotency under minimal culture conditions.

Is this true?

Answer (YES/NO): NO